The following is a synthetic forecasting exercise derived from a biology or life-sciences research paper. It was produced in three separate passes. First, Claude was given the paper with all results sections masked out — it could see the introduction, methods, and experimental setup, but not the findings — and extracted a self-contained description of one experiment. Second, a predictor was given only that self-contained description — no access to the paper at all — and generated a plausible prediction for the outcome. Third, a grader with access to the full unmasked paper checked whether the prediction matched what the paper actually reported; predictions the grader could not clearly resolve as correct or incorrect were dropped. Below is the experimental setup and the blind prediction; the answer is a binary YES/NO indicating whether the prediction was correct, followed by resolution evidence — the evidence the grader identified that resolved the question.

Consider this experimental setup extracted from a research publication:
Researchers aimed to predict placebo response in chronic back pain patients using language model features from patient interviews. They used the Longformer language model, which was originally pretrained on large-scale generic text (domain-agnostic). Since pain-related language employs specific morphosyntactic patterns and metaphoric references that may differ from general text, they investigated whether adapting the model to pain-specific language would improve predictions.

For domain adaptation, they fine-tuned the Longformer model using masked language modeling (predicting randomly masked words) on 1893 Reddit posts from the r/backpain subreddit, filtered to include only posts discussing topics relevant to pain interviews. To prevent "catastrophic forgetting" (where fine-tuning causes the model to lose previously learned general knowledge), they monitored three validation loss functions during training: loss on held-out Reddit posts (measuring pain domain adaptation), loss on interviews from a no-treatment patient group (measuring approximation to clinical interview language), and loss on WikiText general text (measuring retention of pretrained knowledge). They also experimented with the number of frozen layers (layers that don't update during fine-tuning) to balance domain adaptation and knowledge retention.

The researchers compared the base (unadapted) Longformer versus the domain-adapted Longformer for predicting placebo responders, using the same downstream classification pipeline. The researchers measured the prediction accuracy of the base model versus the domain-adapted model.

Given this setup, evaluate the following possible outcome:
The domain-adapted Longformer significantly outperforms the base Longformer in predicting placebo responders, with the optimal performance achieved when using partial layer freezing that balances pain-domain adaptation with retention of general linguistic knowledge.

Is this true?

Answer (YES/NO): NO